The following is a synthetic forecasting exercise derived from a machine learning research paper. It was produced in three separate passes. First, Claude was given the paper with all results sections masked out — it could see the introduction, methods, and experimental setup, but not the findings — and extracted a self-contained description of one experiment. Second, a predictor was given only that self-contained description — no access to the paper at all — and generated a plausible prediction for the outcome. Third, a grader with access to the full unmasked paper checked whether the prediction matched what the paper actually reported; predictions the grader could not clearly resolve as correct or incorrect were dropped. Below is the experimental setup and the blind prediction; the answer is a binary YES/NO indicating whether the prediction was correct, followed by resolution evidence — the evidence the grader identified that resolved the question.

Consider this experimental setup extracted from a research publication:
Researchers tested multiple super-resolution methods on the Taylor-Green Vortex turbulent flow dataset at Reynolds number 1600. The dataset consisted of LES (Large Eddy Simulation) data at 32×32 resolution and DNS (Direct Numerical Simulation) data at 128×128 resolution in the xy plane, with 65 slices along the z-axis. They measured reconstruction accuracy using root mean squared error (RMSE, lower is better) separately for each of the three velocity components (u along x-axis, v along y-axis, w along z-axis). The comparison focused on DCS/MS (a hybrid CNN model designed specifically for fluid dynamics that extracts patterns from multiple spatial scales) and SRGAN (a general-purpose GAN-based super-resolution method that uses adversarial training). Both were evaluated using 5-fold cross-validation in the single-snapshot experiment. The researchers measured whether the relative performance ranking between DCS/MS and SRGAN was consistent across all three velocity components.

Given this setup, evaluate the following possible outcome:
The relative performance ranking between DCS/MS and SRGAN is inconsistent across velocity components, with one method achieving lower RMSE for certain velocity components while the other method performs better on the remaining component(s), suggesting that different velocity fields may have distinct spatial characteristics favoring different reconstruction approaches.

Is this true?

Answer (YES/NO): NO